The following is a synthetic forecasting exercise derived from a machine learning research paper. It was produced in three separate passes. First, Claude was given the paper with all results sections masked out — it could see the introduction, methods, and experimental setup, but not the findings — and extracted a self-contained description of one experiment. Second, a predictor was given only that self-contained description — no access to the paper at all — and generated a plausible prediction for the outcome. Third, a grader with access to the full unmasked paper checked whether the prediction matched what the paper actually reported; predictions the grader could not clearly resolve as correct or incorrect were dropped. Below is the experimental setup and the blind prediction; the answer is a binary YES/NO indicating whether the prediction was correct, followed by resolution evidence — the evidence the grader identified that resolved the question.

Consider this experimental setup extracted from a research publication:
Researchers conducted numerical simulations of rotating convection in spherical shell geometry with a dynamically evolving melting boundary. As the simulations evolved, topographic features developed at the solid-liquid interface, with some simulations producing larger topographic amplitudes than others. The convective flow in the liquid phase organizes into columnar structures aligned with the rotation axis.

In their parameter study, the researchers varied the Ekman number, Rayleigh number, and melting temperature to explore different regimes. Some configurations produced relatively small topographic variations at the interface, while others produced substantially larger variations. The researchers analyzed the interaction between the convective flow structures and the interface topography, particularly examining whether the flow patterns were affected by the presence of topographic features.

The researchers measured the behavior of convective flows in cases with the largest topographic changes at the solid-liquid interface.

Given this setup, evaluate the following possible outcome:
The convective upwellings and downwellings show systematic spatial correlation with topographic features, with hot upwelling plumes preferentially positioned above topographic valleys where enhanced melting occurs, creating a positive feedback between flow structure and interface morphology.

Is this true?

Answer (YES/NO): NO